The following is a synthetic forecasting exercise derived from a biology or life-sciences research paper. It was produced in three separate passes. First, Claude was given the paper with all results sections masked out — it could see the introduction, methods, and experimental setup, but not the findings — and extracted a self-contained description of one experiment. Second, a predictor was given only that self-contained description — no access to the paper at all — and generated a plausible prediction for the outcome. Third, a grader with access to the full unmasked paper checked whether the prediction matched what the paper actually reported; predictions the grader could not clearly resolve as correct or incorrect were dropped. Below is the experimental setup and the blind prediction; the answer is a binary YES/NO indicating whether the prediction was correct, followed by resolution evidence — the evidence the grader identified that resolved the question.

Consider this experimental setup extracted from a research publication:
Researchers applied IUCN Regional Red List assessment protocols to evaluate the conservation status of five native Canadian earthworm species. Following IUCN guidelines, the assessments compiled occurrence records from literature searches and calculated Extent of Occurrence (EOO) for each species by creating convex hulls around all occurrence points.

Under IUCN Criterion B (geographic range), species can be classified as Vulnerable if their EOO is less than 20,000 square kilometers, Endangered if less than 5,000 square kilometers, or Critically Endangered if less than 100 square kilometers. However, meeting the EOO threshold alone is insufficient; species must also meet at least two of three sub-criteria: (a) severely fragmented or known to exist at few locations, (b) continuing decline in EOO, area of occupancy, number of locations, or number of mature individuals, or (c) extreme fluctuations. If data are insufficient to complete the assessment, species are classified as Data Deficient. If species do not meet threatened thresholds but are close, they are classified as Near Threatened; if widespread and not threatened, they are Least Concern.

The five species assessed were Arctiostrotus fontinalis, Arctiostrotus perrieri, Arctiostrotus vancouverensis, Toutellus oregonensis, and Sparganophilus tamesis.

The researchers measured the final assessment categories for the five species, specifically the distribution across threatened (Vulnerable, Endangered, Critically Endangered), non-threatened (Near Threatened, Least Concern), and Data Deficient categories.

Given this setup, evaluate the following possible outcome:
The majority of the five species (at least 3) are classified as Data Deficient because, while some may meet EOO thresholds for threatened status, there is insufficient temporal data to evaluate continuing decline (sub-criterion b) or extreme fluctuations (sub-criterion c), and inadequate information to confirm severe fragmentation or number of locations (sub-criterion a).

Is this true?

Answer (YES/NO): NO